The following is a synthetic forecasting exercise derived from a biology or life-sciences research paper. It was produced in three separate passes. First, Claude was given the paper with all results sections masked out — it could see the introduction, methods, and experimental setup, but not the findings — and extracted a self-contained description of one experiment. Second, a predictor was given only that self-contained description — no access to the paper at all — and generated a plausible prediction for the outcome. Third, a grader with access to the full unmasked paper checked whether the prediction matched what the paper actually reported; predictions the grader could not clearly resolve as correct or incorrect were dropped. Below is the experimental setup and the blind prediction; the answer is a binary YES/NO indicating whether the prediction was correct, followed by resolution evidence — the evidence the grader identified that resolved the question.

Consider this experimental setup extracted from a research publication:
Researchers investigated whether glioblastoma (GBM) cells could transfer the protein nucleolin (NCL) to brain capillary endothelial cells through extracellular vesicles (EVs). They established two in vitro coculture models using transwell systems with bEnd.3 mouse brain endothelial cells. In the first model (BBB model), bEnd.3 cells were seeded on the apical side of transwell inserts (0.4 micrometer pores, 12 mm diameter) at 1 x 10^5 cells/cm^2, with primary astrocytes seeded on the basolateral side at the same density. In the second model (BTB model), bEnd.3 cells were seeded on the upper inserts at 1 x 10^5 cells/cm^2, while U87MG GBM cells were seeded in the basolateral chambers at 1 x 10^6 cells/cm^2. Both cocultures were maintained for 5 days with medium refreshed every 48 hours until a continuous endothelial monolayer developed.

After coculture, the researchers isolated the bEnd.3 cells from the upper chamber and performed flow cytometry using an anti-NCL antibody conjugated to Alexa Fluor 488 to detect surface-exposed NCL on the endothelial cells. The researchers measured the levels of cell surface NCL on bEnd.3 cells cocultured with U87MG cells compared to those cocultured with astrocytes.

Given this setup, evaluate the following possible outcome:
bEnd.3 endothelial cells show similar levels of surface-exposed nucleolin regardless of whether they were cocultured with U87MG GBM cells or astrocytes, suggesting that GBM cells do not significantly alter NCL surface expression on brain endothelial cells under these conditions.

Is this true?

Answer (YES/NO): NO